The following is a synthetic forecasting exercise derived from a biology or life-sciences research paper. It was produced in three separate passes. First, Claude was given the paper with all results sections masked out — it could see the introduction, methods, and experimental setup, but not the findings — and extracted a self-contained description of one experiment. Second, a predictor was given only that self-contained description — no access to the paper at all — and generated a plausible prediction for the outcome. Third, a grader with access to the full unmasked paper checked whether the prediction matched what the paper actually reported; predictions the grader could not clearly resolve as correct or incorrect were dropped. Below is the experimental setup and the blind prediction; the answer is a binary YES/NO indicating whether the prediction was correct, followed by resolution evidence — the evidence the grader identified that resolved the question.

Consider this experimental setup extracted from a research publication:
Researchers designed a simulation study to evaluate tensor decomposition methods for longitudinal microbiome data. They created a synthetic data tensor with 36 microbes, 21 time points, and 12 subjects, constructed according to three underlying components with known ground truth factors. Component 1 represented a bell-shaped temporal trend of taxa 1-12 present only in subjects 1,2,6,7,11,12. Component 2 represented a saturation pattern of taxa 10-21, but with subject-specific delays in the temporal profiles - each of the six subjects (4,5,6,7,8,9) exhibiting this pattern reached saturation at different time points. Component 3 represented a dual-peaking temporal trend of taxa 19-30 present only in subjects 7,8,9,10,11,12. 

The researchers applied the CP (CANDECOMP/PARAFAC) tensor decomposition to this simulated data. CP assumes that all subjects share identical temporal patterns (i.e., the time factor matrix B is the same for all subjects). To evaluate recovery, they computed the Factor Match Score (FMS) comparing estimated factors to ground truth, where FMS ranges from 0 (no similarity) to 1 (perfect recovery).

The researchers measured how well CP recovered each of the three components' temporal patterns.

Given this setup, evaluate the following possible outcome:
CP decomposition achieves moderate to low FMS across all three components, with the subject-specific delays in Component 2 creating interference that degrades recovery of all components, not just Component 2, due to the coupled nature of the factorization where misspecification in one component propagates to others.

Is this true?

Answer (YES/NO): NO